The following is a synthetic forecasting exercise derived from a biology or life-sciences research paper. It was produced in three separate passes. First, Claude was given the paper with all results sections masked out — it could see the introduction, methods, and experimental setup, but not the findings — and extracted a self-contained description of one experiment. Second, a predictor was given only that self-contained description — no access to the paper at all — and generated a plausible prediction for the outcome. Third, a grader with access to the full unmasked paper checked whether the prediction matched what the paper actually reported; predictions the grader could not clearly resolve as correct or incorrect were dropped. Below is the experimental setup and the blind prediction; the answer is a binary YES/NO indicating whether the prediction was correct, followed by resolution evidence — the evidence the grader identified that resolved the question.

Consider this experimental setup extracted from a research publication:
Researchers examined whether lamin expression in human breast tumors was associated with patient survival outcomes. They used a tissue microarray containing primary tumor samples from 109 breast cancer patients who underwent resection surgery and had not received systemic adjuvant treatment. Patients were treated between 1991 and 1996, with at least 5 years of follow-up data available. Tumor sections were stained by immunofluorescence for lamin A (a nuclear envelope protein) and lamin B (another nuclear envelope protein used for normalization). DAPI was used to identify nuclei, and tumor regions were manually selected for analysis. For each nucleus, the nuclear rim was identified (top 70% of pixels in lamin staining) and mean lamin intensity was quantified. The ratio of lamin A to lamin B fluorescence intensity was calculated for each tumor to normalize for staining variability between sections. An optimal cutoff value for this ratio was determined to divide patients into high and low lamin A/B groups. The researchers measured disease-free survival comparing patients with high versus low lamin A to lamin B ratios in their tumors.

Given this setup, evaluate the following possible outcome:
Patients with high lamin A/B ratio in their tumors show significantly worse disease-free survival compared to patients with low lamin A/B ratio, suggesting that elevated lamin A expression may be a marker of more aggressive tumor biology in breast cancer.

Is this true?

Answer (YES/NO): NO